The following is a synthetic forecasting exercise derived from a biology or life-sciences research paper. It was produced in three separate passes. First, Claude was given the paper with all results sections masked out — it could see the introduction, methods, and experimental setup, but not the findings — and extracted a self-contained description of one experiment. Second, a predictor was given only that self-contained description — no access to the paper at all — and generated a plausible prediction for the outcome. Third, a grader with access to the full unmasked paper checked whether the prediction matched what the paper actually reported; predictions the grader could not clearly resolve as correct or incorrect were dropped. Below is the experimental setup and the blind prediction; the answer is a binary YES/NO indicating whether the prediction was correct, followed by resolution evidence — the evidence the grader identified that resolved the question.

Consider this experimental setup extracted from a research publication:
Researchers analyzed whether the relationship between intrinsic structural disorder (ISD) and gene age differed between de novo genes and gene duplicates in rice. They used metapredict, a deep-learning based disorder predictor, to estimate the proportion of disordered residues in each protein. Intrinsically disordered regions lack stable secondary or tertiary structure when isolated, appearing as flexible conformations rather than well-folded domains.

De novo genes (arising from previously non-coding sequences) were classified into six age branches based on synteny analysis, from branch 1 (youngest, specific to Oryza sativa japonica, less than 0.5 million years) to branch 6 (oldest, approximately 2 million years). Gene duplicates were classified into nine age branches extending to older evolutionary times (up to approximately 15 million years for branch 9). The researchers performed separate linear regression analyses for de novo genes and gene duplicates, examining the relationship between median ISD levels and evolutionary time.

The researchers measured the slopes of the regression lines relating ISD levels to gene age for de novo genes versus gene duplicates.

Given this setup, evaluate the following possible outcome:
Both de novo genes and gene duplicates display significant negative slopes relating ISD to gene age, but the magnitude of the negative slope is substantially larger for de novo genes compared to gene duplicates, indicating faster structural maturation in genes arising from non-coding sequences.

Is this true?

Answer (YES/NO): YES